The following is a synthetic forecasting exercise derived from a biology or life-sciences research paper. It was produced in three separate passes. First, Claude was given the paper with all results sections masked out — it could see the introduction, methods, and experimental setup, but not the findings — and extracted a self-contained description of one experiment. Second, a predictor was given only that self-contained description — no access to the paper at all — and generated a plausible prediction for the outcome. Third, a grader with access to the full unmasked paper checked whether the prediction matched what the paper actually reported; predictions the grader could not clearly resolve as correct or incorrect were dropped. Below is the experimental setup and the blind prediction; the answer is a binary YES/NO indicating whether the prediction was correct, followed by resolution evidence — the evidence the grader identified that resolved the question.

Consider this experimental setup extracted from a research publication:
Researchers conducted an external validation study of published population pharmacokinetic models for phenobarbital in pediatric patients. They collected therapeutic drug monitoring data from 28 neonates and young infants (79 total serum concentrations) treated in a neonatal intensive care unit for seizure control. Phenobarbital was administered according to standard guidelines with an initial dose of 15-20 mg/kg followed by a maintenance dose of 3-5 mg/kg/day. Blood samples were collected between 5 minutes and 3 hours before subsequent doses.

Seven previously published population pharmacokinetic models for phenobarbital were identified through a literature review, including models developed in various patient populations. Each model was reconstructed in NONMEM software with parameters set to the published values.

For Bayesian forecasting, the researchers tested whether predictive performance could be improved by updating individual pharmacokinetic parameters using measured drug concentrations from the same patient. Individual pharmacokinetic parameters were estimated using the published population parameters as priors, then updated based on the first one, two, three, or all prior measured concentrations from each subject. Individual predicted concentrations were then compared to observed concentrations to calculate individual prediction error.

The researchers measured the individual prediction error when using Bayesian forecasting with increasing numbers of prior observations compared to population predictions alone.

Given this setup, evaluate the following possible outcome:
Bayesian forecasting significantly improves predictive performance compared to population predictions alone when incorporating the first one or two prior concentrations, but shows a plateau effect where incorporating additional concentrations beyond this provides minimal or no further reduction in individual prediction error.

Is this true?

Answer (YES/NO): YES